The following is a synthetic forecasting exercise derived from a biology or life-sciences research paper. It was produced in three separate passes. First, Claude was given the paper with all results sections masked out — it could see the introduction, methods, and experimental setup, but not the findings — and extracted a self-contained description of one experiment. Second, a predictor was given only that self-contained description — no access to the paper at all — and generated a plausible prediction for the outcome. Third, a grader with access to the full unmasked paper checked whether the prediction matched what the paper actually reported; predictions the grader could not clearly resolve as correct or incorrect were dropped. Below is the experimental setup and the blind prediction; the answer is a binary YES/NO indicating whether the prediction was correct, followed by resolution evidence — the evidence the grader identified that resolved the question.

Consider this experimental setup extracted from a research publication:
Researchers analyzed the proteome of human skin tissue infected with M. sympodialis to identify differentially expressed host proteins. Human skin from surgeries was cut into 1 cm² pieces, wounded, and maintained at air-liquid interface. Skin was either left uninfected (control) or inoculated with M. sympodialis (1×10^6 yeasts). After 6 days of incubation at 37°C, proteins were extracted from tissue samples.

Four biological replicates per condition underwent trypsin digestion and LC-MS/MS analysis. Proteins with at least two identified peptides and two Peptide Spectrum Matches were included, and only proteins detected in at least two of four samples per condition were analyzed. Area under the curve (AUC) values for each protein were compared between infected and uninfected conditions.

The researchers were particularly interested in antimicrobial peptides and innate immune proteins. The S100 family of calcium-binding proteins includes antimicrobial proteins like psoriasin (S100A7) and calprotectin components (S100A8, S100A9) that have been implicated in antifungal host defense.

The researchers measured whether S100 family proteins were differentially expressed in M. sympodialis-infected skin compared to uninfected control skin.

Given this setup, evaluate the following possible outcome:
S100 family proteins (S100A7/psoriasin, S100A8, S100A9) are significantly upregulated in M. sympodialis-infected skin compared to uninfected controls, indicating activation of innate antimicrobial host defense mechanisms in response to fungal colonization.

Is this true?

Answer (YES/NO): NO